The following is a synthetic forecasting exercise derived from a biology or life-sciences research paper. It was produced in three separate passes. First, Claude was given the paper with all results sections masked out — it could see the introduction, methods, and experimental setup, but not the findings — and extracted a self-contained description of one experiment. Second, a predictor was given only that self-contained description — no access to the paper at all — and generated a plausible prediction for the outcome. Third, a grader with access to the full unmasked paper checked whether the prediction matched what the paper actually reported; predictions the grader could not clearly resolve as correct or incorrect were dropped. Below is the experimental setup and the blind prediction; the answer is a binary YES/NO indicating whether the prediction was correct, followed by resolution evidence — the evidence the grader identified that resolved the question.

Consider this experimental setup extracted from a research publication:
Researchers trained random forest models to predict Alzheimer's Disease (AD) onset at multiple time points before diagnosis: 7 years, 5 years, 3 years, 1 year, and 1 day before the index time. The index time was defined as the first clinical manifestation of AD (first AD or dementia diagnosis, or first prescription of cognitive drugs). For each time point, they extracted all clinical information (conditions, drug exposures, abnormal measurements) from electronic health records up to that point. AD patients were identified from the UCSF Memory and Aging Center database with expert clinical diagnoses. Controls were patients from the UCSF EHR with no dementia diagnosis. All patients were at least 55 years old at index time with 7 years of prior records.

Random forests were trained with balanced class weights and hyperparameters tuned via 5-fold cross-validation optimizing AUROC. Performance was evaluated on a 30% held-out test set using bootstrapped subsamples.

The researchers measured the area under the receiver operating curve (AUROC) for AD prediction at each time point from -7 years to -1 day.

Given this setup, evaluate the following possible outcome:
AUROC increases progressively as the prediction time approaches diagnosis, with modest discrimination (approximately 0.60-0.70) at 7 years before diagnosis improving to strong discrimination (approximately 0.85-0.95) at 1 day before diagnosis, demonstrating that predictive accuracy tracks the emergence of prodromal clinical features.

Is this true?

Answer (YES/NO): NO